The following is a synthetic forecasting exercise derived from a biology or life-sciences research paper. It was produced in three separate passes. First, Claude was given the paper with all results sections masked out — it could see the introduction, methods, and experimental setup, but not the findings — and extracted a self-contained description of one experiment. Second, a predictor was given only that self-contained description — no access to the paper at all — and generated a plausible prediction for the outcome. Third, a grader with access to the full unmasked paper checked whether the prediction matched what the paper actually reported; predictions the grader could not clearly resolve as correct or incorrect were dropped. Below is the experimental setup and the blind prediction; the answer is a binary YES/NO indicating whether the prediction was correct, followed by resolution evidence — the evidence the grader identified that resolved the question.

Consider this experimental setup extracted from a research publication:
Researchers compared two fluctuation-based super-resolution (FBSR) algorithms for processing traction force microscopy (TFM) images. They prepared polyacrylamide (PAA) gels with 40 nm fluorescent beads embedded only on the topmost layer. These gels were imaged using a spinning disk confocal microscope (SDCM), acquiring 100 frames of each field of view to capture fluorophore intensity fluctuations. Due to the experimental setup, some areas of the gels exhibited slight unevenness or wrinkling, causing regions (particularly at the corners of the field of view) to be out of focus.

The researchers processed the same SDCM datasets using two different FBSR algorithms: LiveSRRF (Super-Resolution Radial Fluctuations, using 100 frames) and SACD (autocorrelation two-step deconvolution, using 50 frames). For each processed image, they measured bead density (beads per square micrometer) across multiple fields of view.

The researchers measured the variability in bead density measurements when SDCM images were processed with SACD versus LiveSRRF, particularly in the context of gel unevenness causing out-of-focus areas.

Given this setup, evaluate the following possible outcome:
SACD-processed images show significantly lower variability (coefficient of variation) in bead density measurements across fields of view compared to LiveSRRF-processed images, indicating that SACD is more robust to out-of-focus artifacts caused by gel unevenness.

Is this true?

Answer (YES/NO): NO